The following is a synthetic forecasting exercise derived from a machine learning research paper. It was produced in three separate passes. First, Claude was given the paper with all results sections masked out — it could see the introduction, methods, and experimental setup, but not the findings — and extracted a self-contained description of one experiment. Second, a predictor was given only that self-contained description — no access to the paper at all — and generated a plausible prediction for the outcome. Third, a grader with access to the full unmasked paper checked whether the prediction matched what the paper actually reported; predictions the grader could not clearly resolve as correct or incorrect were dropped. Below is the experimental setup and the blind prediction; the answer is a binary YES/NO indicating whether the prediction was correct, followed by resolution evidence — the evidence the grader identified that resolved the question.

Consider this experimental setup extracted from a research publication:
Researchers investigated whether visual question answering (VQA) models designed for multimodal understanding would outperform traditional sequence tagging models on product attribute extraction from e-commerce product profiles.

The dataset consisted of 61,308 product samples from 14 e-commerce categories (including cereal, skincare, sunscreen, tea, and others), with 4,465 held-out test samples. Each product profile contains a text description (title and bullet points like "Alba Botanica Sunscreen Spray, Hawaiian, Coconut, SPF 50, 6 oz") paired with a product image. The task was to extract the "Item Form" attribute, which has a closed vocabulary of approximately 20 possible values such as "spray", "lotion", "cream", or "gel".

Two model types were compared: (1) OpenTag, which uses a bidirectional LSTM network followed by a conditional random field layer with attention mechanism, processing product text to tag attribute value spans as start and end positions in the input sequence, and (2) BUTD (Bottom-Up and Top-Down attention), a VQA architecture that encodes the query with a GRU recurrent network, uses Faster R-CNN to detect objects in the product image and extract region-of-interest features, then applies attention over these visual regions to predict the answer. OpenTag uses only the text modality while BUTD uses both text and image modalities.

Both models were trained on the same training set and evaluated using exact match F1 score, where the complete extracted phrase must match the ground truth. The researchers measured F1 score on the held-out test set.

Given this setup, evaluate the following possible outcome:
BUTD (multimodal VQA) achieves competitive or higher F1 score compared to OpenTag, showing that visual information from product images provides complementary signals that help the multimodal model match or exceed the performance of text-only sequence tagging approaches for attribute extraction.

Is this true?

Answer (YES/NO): NO